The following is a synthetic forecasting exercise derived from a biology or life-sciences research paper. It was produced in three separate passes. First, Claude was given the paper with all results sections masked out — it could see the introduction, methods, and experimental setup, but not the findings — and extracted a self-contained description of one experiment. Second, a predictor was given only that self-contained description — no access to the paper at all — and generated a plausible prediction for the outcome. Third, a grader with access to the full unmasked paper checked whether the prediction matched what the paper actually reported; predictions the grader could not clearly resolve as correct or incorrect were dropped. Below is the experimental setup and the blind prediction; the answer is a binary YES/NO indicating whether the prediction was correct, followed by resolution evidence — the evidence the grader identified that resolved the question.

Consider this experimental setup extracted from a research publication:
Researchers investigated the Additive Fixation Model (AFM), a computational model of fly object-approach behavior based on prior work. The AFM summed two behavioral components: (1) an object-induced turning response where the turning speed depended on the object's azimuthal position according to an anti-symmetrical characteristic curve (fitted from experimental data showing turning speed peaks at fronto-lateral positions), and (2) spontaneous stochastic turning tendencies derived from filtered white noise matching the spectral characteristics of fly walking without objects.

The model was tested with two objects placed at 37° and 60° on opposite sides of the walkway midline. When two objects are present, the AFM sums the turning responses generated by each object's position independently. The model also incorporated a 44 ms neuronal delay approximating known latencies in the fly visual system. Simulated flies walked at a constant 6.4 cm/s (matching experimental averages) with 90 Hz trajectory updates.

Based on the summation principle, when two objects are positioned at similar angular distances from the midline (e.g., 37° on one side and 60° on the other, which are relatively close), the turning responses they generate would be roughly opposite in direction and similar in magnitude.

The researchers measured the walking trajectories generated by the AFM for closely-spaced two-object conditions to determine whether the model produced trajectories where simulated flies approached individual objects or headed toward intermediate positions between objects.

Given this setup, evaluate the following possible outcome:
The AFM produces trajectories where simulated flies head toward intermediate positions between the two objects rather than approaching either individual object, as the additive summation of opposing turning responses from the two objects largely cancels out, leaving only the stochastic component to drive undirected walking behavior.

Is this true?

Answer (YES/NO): NO